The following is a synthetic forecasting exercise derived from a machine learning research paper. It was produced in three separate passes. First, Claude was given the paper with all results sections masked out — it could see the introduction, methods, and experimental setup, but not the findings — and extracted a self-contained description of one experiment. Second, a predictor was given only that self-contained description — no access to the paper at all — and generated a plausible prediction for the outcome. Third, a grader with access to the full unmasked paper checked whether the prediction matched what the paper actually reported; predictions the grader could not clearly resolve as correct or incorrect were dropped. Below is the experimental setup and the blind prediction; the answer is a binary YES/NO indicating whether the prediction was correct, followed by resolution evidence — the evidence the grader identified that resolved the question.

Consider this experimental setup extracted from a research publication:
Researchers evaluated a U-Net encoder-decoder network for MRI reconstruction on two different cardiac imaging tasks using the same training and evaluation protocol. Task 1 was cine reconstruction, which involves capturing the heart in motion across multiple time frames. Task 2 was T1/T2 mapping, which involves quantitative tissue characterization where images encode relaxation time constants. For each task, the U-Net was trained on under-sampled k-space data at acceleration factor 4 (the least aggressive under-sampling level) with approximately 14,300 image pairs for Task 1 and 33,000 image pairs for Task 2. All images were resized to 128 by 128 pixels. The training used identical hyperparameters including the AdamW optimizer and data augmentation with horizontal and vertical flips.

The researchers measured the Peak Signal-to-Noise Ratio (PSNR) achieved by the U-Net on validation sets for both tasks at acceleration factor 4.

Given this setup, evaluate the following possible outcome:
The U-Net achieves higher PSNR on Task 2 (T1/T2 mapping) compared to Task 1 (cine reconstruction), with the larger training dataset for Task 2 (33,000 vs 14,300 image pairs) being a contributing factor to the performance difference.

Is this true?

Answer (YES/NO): NO